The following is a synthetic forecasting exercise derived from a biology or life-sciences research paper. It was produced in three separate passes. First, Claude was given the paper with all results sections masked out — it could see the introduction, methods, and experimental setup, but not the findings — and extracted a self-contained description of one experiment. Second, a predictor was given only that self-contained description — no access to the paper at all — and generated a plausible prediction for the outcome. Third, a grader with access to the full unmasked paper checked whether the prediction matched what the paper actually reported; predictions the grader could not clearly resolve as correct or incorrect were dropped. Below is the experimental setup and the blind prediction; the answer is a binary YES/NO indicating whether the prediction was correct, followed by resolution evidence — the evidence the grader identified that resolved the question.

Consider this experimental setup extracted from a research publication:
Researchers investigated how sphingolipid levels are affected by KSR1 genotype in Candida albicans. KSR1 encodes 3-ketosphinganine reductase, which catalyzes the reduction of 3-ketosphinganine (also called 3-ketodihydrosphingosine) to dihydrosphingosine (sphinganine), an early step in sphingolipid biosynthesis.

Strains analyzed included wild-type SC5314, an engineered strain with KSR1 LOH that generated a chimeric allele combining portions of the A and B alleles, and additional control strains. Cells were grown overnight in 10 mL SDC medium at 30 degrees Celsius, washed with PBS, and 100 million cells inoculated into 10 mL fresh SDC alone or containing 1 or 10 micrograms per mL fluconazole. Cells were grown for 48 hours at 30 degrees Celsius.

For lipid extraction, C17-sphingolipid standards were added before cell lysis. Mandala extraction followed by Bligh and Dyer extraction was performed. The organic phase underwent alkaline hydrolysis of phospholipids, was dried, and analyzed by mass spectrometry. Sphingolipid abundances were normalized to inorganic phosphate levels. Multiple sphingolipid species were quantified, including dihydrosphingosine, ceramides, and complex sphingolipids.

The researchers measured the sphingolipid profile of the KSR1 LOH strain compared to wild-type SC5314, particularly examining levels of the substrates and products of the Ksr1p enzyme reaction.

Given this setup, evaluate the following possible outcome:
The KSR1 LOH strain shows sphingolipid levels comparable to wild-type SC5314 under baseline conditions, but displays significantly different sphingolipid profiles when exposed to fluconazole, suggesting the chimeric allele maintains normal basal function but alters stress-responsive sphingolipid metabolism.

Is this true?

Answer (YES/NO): NO